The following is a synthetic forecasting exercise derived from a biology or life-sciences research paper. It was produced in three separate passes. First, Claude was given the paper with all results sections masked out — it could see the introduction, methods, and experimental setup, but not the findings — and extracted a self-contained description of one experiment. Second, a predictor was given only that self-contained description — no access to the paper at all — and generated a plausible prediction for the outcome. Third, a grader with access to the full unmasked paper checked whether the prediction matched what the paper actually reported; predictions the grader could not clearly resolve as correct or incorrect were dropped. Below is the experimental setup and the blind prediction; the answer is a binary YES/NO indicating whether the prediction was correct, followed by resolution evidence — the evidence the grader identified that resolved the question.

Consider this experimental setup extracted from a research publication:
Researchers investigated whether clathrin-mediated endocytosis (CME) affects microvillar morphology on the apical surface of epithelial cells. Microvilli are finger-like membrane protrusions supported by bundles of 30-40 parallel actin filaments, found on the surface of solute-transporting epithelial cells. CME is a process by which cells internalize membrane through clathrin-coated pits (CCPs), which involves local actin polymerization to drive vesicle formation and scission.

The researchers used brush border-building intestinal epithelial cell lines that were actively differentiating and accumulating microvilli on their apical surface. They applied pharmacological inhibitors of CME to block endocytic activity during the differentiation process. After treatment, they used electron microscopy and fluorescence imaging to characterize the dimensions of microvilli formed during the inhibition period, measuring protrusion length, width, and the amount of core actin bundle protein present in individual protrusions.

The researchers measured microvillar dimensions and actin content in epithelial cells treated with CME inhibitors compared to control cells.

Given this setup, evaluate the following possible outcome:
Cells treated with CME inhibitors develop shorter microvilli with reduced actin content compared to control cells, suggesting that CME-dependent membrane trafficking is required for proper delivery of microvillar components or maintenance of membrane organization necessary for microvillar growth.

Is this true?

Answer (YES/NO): NO